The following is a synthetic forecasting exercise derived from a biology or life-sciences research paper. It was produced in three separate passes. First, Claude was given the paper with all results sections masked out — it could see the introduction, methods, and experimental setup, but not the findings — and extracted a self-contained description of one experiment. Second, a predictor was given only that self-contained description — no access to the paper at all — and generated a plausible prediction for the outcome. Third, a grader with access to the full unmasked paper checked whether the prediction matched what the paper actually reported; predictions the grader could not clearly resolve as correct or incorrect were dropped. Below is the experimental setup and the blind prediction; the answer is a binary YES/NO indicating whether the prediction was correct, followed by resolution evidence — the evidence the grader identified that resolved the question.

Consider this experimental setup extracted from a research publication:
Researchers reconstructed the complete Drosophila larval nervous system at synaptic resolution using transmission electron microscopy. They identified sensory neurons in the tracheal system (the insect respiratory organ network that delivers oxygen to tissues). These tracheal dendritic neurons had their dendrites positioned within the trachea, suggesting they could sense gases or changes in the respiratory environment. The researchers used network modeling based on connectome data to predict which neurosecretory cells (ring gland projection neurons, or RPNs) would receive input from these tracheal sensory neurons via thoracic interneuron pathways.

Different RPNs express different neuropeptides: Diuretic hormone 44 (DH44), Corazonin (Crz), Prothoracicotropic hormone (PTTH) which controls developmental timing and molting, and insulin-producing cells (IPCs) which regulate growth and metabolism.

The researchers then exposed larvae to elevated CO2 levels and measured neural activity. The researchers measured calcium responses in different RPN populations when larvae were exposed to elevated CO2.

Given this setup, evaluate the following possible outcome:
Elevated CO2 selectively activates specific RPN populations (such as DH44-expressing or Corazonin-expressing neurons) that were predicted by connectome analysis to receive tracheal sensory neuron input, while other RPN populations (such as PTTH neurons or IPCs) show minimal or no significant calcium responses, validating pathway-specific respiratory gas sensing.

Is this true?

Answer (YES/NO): YES